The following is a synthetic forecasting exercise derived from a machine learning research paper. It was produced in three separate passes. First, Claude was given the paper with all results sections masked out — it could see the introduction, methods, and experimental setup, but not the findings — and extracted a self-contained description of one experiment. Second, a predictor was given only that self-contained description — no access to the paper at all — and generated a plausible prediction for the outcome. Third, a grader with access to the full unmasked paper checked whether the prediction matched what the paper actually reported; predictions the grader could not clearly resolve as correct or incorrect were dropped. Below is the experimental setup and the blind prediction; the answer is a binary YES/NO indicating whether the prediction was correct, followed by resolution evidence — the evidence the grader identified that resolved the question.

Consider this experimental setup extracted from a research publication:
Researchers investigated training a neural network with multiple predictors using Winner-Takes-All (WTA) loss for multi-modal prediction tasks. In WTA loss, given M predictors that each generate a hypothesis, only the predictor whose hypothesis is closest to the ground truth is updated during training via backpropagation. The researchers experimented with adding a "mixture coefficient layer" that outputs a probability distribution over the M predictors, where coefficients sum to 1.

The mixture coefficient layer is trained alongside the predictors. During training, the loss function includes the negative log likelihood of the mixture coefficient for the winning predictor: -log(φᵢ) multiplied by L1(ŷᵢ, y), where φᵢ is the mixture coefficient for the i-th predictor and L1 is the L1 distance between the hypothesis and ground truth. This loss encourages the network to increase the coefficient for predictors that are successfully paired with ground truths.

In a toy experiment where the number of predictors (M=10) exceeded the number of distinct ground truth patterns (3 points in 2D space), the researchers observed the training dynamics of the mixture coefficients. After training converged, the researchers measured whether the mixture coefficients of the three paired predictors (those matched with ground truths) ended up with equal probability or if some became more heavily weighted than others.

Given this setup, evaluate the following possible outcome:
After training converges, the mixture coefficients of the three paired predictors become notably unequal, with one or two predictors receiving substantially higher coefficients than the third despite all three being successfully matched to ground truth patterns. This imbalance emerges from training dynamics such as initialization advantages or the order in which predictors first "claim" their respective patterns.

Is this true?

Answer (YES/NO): YES